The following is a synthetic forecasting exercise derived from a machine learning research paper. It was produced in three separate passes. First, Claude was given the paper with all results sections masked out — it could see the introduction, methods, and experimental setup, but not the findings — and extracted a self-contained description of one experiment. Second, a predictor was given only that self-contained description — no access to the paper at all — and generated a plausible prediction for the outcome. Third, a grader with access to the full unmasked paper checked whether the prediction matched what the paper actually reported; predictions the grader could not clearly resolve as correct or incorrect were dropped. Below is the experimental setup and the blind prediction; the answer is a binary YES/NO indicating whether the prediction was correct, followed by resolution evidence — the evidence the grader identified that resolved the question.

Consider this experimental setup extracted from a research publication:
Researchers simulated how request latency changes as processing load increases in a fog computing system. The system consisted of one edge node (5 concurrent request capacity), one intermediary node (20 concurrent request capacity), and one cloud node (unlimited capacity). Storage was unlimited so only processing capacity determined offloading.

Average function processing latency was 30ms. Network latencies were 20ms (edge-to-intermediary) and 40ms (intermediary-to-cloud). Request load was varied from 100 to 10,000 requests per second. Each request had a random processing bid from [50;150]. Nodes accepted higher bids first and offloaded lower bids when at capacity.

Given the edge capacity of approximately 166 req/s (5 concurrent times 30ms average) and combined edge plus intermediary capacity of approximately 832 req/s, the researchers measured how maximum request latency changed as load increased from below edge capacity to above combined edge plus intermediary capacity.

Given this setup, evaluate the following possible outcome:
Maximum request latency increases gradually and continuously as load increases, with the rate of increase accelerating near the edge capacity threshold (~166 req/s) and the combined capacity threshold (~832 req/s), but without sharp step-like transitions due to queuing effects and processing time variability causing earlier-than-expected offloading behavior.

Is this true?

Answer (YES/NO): NO